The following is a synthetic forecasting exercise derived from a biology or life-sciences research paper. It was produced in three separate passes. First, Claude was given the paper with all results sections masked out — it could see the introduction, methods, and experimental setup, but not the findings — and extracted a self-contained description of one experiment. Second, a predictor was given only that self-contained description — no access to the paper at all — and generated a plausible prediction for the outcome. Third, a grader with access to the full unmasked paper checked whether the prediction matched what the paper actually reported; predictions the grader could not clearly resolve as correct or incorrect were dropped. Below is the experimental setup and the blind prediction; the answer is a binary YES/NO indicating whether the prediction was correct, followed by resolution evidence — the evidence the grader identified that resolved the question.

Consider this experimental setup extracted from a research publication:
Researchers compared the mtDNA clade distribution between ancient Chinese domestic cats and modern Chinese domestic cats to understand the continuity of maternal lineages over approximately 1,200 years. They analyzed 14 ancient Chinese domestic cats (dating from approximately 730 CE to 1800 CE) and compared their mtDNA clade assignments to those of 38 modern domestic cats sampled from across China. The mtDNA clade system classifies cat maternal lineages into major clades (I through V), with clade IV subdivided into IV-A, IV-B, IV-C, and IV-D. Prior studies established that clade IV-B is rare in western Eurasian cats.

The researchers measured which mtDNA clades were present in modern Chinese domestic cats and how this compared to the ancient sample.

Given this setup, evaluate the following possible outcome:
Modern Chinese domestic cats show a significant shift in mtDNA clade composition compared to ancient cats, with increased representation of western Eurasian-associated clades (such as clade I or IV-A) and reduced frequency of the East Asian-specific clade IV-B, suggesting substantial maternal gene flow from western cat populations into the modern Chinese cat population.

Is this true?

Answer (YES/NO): NO